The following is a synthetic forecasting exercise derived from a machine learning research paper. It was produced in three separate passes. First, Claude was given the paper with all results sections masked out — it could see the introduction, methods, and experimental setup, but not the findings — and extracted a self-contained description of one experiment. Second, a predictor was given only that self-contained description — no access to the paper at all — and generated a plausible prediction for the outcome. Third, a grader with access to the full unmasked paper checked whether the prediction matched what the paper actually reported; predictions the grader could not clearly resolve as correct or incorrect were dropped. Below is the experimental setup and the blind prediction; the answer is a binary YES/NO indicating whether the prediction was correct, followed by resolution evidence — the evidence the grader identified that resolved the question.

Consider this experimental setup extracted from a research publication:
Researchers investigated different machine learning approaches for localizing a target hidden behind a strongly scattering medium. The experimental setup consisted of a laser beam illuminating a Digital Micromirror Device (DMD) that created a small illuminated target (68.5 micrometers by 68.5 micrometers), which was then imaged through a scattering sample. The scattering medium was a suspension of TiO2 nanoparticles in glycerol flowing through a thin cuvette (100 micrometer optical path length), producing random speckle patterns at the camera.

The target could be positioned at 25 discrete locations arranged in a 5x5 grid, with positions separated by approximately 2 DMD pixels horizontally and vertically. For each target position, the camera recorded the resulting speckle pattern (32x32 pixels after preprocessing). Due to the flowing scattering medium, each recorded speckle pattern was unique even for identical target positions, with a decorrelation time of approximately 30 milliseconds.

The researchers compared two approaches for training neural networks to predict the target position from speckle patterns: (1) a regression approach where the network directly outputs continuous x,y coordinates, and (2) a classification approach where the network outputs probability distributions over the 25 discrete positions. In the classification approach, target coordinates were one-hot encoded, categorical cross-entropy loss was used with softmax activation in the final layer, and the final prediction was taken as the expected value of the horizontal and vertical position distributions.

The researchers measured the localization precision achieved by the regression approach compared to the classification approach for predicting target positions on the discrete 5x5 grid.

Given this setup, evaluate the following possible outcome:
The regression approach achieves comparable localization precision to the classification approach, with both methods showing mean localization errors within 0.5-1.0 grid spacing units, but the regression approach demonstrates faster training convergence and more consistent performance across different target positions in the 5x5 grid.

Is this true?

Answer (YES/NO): NO